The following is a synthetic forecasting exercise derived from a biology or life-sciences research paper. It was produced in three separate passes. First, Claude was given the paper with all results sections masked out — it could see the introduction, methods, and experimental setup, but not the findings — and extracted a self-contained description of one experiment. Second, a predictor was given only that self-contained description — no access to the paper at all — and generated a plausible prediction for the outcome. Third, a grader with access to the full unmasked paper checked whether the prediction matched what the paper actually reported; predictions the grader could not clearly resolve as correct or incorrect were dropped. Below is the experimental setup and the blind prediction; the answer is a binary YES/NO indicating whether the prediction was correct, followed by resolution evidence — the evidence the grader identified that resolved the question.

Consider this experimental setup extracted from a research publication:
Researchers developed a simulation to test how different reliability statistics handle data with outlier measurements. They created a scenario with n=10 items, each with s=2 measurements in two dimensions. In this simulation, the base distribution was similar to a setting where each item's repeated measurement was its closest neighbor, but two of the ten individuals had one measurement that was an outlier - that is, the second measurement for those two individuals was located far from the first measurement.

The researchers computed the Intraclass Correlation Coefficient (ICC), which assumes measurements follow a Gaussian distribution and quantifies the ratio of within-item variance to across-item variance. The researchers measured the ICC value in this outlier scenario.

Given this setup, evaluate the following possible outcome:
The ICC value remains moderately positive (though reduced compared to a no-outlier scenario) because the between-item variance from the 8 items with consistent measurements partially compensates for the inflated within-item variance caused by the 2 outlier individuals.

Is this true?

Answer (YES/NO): NO